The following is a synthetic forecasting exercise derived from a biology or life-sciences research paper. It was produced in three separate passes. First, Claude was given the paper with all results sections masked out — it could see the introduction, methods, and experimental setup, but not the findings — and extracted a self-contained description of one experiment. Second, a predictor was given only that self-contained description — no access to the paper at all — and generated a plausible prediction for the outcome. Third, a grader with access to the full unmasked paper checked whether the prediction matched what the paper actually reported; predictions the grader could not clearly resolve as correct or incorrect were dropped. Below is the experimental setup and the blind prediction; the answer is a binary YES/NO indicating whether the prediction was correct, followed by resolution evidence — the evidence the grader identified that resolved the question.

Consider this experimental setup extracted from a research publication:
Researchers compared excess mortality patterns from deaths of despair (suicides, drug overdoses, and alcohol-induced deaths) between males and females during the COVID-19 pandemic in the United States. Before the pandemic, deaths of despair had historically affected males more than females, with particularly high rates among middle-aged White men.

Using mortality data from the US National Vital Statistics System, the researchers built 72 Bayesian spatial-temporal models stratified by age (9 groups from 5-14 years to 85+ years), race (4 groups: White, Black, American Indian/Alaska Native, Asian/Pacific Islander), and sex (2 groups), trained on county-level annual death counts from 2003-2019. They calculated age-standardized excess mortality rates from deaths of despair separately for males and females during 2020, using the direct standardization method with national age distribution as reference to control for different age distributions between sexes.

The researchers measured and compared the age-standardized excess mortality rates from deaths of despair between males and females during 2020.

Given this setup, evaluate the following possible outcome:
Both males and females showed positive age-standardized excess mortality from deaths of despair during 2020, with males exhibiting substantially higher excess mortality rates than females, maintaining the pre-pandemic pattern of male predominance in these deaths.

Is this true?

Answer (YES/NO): NO